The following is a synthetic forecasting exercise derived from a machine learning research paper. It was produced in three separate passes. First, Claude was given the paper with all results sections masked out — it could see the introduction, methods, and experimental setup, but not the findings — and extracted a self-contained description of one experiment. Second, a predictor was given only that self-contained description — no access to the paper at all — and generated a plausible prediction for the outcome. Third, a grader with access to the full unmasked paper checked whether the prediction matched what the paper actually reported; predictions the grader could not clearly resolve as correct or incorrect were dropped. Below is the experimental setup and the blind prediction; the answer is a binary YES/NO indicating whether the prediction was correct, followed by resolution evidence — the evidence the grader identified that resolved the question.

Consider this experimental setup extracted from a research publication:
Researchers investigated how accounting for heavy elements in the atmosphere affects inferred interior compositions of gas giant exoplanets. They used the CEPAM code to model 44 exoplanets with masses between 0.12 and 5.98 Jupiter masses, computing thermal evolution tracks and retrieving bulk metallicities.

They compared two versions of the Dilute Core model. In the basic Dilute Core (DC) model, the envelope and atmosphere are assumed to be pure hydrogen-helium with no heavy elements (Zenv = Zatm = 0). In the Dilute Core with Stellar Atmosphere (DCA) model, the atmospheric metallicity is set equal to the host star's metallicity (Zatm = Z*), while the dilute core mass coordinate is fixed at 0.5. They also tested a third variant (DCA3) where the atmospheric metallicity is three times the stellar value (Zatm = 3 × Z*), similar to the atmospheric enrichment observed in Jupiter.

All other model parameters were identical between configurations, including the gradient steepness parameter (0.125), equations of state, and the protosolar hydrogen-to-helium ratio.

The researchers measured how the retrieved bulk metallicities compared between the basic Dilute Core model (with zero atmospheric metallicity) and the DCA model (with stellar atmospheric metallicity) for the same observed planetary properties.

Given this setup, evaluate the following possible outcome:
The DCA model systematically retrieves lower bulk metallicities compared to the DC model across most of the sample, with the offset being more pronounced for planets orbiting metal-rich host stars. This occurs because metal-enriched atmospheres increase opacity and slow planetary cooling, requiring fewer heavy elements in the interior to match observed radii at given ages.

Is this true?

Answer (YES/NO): NO